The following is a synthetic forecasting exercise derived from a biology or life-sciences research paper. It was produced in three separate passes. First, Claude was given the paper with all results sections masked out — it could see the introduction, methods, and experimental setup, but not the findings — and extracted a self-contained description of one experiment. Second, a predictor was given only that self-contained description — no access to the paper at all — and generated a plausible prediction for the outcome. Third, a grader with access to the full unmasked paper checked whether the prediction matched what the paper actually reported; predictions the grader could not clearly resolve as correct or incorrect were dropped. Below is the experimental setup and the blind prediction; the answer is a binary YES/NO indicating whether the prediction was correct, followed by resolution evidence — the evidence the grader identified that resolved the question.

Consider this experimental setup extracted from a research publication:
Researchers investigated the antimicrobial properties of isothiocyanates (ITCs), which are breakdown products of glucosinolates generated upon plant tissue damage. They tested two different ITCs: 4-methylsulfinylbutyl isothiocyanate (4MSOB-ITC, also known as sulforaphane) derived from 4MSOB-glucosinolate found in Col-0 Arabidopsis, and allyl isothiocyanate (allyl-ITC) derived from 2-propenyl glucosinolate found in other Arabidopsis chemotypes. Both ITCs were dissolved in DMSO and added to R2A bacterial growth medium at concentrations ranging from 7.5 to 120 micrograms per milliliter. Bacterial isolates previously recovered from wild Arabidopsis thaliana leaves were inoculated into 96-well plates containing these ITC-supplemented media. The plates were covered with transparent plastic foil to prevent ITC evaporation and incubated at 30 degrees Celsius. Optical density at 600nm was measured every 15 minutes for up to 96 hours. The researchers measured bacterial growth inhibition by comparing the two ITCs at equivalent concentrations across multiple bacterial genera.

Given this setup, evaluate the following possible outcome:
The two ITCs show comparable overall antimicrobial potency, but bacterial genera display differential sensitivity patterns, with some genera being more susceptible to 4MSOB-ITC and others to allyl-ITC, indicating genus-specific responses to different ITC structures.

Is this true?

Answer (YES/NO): YES